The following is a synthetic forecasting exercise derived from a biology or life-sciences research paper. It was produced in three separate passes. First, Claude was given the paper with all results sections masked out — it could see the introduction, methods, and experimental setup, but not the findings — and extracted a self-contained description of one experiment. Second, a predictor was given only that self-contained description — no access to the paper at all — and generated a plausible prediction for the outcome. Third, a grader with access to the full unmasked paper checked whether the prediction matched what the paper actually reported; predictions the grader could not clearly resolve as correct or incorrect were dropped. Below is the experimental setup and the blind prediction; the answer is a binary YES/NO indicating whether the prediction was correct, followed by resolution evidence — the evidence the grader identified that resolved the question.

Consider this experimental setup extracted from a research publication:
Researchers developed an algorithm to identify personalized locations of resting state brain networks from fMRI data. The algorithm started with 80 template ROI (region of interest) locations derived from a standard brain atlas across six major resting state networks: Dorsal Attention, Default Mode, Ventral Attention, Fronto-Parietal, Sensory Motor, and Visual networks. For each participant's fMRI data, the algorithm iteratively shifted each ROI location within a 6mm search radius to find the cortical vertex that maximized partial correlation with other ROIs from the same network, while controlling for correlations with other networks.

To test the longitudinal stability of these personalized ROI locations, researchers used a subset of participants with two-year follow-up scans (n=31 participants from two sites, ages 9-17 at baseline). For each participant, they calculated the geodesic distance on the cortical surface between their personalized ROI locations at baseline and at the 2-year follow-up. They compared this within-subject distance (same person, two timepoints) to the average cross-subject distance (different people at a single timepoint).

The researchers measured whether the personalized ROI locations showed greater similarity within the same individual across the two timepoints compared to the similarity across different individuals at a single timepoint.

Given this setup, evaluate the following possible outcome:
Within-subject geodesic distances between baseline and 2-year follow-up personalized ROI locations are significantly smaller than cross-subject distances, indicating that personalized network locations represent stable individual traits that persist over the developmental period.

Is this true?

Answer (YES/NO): YES